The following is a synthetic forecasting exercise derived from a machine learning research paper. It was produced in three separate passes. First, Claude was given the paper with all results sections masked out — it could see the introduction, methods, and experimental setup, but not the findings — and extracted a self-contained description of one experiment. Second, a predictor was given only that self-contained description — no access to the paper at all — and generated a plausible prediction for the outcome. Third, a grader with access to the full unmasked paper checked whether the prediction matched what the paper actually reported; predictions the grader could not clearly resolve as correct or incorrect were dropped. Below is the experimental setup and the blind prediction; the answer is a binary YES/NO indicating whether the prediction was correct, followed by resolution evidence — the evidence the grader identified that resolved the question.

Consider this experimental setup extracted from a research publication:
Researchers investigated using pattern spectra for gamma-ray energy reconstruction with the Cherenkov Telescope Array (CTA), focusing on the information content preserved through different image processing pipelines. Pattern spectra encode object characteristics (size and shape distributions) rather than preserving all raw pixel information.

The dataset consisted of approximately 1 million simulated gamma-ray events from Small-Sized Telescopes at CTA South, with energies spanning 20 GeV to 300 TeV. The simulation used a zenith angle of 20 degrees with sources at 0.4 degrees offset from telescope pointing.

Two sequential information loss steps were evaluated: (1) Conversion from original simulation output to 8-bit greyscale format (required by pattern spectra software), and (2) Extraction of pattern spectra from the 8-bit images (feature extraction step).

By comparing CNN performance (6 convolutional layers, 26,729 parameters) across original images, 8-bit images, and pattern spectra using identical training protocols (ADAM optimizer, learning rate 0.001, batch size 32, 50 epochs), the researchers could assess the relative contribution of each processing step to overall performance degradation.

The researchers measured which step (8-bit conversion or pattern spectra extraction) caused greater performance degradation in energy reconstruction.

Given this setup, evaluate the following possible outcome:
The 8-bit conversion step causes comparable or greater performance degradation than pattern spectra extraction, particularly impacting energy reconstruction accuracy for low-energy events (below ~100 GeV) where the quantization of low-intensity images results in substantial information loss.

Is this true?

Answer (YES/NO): NO